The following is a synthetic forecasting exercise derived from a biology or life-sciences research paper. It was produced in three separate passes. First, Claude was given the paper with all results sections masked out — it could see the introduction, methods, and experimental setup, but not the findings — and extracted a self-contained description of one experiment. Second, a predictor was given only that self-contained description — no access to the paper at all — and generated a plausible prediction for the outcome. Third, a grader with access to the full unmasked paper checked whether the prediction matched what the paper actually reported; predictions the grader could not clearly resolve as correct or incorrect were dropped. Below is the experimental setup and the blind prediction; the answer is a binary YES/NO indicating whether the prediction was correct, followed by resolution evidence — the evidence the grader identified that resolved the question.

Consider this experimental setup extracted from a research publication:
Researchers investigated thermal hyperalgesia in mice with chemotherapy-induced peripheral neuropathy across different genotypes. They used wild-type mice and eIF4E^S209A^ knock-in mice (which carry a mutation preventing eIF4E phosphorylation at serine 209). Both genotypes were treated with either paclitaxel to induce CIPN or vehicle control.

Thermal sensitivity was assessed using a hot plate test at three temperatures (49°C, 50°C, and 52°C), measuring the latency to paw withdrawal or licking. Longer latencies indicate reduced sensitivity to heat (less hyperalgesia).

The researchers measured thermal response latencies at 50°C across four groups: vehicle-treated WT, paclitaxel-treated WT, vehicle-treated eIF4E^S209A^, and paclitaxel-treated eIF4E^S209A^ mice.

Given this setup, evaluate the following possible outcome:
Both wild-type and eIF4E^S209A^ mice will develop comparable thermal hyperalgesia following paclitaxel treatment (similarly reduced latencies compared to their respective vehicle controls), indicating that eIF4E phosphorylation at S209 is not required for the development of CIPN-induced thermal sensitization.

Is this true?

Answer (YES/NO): NO